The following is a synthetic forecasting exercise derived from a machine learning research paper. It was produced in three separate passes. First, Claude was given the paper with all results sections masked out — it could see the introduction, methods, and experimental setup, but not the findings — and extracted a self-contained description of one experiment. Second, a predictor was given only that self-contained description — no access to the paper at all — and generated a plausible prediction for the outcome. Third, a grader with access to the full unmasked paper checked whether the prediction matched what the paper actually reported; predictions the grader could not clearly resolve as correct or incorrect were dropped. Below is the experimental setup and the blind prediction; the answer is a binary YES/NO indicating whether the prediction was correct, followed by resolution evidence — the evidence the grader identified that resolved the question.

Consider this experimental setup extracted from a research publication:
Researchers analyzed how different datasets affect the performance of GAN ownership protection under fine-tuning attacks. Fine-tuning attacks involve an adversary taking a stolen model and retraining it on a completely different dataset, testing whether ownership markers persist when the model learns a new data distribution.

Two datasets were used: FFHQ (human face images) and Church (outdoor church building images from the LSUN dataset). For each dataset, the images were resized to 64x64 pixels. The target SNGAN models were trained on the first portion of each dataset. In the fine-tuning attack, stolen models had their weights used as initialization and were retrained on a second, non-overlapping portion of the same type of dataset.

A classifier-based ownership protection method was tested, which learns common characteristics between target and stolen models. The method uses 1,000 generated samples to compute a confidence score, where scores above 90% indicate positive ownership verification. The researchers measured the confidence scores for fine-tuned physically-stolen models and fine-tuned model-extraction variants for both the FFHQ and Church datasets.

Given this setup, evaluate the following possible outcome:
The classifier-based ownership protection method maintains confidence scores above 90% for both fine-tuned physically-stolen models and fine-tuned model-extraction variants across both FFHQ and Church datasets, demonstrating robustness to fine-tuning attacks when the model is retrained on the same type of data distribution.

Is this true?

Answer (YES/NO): NO